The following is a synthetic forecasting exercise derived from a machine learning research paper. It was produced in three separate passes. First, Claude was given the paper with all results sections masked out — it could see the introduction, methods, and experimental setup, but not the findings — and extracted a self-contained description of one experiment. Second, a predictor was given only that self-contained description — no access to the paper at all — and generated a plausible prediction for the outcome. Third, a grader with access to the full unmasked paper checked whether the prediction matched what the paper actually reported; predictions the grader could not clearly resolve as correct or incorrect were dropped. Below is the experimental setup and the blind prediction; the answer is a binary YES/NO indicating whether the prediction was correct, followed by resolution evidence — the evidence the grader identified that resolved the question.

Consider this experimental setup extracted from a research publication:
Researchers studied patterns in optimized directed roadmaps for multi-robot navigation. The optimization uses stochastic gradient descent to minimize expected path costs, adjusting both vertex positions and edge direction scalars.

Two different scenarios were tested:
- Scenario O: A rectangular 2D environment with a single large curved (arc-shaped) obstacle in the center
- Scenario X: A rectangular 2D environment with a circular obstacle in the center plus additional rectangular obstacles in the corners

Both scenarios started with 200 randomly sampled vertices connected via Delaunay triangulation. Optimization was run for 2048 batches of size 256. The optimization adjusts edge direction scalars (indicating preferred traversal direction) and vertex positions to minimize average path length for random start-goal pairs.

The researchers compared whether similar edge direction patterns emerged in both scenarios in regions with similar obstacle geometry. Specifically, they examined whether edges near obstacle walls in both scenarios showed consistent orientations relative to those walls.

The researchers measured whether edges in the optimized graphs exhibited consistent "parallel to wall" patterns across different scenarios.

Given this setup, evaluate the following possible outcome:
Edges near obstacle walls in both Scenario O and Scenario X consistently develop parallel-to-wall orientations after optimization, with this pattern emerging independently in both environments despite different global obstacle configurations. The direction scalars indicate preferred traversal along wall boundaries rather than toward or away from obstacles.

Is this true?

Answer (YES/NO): YES